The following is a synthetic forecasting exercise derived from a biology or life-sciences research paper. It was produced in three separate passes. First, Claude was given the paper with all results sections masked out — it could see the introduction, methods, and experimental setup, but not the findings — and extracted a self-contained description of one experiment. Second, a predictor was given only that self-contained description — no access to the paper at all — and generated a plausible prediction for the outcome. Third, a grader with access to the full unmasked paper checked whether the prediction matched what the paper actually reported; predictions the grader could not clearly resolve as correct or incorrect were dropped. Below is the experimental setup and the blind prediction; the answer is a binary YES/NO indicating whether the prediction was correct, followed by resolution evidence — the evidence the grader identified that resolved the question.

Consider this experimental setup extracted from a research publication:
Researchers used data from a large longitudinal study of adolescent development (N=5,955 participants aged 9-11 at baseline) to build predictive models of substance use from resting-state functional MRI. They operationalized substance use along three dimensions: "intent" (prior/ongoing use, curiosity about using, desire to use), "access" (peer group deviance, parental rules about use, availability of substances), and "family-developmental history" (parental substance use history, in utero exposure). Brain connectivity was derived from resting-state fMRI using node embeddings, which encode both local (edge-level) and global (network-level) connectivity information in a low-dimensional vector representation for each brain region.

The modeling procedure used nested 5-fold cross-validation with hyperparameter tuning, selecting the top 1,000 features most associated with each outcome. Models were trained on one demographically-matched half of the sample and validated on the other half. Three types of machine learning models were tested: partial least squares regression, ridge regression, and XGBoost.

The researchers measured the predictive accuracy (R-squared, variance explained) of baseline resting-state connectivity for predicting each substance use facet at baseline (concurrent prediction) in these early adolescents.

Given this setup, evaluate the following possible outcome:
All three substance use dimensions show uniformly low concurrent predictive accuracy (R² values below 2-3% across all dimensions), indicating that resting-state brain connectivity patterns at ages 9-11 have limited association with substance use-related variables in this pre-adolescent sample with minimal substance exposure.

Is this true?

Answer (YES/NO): NO